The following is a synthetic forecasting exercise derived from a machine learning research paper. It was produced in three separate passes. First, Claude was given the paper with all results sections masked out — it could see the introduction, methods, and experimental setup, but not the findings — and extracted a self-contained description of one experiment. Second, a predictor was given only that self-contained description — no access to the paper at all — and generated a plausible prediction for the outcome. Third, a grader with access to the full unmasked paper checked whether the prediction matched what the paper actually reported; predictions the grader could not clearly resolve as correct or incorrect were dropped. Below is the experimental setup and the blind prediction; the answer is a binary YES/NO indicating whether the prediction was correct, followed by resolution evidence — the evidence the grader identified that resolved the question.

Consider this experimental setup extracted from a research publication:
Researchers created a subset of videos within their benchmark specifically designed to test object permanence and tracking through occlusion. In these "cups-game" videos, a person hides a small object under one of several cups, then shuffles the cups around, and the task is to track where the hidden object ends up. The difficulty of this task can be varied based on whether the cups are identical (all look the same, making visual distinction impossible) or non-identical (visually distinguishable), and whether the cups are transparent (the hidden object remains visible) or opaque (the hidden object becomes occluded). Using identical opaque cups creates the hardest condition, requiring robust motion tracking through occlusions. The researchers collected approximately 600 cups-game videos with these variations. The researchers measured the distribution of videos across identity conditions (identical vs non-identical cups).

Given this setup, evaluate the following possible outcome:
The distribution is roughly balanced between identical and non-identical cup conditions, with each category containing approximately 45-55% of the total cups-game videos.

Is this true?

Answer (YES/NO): NO